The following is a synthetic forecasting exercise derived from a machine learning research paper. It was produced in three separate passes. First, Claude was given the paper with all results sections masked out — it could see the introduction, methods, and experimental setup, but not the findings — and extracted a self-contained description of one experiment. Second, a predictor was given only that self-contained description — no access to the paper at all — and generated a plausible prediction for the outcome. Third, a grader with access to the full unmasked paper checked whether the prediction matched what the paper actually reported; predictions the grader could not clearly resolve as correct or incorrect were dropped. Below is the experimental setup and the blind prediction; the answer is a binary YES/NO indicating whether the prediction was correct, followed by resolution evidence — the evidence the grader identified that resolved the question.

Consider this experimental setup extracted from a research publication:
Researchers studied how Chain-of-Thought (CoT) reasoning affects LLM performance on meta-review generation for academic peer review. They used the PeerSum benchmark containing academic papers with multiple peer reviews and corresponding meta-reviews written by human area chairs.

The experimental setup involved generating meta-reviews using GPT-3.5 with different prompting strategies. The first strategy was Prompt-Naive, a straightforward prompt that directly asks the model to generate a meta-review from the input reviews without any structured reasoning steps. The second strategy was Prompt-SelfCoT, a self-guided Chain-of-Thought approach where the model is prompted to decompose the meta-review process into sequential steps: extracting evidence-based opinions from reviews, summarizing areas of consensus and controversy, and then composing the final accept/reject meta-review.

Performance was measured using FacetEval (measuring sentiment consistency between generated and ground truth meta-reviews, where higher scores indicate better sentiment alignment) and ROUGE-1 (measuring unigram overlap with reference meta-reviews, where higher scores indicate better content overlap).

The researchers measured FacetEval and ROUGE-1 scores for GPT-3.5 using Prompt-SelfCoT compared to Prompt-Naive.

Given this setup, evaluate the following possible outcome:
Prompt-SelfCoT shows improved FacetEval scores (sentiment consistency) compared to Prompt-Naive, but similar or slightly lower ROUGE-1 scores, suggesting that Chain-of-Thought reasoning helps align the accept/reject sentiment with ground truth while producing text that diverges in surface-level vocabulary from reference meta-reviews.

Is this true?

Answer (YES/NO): NO